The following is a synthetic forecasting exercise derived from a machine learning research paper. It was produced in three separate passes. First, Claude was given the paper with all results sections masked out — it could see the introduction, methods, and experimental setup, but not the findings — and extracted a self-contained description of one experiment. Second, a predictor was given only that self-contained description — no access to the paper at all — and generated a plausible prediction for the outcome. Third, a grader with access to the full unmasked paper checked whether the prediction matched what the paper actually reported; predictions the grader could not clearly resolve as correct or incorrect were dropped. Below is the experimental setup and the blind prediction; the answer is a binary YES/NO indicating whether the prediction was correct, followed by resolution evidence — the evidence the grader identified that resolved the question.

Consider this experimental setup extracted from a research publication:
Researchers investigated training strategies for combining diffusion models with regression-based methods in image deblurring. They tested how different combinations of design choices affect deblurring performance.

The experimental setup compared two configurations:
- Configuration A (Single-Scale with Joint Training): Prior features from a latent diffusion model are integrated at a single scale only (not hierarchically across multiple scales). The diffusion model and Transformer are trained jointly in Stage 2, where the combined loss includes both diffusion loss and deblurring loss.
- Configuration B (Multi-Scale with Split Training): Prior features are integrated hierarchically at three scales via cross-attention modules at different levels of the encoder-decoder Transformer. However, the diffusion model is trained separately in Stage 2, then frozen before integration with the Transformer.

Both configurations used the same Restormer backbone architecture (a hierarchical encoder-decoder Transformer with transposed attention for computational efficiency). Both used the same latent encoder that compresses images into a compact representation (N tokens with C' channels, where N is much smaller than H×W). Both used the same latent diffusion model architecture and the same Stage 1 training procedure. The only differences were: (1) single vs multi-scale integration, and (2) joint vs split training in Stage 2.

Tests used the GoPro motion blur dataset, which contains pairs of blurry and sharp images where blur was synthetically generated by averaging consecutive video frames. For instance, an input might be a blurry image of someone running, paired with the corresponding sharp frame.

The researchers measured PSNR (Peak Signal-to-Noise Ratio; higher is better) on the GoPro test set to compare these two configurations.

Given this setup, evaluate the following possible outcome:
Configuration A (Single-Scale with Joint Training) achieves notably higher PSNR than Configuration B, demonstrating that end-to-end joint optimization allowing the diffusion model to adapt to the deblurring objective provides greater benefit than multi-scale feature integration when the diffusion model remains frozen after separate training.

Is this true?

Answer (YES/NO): YES